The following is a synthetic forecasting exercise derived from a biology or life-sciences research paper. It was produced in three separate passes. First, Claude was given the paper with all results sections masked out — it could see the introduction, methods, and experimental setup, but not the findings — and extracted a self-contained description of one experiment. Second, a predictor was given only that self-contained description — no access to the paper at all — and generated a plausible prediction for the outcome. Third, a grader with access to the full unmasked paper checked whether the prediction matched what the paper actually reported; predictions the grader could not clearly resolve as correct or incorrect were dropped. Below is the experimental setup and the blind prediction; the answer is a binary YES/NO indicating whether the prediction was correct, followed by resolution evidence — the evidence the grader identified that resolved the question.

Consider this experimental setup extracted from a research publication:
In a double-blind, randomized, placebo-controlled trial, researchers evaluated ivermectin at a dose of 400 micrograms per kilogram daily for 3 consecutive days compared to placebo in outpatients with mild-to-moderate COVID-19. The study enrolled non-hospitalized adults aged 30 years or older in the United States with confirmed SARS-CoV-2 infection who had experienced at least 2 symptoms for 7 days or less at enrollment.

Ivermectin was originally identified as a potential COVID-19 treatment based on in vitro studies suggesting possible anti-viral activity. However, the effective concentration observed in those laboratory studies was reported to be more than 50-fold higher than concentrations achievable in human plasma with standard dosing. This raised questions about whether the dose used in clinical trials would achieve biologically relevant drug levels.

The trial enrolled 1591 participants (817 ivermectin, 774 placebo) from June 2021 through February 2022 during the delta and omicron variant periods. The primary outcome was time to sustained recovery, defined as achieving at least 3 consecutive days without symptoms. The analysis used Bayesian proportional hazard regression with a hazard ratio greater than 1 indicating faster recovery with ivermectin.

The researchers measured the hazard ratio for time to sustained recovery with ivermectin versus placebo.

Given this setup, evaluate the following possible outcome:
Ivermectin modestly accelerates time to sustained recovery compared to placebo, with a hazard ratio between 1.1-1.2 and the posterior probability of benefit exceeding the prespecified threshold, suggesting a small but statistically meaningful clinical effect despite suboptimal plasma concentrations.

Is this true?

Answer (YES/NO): NO